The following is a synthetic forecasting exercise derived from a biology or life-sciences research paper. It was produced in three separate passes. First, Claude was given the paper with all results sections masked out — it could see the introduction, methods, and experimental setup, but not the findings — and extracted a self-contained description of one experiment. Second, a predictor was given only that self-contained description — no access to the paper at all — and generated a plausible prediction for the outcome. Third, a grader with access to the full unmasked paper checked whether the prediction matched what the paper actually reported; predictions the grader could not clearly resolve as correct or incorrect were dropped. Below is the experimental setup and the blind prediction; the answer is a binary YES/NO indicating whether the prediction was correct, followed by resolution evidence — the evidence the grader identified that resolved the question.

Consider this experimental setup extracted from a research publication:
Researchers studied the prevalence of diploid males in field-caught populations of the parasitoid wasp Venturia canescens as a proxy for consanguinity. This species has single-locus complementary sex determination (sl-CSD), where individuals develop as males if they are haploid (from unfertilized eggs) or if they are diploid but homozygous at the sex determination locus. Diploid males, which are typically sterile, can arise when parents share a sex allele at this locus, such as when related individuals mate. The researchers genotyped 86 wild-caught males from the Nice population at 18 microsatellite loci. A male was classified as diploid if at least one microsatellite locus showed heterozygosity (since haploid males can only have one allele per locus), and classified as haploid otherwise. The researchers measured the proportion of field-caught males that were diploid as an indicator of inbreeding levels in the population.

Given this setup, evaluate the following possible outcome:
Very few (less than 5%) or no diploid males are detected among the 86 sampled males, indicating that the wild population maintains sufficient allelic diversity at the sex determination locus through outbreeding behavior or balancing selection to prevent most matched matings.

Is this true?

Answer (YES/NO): NO